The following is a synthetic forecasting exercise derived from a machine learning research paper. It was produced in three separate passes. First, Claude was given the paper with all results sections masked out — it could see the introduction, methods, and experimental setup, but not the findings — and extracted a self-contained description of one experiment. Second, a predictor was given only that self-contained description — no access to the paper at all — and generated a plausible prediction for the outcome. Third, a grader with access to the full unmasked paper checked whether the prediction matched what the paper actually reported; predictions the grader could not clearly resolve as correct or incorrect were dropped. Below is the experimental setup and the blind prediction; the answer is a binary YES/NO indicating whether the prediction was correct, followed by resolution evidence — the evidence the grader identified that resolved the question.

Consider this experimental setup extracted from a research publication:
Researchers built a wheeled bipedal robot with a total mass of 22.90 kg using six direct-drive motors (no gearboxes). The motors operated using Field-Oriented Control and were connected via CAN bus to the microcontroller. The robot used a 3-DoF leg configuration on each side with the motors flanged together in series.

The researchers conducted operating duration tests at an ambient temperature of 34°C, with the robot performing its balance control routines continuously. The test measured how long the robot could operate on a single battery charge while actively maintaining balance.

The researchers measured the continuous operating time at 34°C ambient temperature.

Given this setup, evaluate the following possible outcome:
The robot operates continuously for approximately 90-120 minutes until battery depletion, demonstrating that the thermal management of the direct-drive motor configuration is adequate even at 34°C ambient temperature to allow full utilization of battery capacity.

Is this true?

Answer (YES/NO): NO